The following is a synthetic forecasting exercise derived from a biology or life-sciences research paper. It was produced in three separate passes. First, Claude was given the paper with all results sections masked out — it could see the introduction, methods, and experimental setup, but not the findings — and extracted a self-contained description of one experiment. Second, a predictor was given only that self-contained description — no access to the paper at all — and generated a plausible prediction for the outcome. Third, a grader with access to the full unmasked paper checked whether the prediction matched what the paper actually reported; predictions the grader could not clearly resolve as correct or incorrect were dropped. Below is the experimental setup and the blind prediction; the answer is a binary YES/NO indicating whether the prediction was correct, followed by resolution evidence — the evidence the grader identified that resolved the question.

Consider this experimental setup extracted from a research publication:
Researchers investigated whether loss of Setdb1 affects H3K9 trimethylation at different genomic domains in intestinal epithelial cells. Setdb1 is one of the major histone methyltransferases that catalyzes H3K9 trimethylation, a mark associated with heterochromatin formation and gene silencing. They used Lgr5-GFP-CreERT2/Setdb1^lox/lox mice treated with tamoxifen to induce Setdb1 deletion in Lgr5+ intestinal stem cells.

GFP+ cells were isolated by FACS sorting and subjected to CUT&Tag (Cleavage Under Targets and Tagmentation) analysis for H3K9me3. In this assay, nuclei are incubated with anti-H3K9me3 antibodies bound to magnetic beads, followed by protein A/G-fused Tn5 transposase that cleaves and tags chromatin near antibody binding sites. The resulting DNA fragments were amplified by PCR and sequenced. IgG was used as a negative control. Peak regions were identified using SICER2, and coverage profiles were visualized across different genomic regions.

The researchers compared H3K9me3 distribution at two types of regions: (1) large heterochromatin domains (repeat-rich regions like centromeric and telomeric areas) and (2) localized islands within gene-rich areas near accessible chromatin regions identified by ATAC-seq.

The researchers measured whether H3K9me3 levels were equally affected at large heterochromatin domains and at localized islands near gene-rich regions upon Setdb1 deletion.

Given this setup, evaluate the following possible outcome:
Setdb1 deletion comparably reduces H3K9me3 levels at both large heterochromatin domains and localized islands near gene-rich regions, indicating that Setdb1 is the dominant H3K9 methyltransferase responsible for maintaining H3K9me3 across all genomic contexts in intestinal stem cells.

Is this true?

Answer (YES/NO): NO